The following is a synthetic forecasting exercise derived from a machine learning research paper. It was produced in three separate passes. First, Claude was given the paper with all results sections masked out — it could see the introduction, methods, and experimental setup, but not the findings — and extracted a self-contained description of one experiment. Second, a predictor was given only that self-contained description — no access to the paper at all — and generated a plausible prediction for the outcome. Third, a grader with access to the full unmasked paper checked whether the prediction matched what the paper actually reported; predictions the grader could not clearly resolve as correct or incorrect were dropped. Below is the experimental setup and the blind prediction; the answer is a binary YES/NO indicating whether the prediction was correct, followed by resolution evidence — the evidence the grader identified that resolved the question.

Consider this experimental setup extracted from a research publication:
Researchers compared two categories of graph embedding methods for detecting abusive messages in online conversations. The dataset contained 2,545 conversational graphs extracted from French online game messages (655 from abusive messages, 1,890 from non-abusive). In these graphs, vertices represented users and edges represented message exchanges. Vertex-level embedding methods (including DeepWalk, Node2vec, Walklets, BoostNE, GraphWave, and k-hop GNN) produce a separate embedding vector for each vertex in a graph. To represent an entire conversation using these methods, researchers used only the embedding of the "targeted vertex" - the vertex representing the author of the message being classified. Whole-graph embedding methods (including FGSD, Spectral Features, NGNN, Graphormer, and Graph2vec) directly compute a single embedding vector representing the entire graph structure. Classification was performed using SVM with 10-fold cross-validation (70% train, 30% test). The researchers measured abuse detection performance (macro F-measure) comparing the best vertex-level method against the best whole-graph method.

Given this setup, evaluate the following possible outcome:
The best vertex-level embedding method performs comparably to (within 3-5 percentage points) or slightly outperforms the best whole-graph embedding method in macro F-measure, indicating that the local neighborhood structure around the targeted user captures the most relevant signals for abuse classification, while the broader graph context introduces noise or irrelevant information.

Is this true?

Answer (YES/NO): YES